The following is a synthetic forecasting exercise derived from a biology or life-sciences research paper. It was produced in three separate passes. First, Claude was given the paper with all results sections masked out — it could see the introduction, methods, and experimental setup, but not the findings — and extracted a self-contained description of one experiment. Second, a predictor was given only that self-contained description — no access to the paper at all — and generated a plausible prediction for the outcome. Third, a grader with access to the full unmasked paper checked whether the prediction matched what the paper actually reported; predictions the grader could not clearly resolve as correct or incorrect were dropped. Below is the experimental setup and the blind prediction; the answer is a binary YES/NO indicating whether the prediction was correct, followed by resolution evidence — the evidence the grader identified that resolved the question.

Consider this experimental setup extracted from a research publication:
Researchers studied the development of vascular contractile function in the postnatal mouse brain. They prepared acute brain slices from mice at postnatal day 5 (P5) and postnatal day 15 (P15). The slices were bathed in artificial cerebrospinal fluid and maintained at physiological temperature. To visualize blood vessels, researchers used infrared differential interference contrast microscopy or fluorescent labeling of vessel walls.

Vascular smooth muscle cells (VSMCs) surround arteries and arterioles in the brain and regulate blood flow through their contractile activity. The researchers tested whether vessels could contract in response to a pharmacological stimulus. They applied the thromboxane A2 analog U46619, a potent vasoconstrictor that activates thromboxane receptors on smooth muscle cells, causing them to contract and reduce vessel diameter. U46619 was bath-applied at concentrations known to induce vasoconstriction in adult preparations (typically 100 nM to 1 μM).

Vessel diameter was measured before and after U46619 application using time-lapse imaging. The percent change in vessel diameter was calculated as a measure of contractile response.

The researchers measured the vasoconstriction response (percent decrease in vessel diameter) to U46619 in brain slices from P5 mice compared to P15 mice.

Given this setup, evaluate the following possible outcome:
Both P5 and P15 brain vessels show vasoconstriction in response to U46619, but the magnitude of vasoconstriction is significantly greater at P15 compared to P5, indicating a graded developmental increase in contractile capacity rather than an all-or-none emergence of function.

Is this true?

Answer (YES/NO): YES